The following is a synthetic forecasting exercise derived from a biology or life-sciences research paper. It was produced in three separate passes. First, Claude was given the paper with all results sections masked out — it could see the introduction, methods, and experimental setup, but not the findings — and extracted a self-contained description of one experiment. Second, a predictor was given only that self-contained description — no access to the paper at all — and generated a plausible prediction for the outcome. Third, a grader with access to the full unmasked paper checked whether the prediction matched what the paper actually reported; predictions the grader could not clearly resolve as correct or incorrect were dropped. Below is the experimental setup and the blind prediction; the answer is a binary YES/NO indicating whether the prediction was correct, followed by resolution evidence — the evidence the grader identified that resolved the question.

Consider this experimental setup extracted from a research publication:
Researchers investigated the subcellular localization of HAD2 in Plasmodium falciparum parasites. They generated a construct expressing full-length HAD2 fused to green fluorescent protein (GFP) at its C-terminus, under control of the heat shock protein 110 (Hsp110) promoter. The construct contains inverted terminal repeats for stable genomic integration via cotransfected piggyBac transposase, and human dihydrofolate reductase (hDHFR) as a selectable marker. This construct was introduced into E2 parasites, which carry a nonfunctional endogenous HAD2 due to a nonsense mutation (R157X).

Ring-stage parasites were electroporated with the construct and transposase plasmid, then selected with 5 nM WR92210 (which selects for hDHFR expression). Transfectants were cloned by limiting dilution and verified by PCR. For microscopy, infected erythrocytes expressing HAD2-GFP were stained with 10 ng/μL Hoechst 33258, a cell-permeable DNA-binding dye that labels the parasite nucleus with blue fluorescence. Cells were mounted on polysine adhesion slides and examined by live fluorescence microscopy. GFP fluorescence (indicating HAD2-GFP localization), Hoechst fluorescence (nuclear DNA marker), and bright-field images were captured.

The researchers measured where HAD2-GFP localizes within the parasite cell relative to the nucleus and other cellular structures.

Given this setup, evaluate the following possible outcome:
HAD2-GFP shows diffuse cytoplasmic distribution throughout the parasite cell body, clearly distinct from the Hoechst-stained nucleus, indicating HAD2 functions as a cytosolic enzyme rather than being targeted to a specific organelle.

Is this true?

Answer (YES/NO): YES